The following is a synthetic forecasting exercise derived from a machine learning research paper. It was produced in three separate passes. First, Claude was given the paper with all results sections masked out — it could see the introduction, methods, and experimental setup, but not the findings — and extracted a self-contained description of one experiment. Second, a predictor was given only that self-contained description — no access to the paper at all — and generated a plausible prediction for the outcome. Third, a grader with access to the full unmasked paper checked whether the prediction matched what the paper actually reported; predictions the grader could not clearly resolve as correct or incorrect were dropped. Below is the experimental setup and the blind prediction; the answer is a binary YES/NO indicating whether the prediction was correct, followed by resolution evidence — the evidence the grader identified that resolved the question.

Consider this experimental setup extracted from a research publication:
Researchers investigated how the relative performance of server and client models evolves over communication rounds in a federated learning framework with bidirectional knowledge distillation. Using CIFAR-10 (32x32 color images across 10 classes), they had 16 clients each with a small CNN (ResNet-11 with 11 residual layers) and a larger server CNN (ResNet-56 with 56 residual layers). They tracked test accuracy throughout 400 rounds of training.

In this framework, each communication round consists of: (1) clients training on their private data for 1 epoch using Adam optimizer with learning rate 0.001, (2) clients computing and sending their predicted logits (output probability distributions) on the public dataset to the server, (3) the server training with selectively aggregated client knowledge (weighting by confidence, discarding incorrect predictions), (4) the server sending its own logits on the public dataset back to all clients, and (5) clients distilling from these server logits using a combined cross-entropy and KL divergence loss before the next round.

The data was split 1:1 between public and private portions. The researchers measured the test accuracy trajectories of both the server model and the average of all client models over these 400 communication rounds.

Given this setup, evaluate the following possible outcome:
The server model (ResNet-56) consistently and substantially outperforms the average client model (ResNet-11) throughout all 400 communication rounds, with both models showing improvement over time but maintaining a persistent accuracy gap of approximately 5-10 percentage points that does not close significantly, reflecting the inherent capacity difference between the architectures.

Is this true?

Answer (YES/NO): NO